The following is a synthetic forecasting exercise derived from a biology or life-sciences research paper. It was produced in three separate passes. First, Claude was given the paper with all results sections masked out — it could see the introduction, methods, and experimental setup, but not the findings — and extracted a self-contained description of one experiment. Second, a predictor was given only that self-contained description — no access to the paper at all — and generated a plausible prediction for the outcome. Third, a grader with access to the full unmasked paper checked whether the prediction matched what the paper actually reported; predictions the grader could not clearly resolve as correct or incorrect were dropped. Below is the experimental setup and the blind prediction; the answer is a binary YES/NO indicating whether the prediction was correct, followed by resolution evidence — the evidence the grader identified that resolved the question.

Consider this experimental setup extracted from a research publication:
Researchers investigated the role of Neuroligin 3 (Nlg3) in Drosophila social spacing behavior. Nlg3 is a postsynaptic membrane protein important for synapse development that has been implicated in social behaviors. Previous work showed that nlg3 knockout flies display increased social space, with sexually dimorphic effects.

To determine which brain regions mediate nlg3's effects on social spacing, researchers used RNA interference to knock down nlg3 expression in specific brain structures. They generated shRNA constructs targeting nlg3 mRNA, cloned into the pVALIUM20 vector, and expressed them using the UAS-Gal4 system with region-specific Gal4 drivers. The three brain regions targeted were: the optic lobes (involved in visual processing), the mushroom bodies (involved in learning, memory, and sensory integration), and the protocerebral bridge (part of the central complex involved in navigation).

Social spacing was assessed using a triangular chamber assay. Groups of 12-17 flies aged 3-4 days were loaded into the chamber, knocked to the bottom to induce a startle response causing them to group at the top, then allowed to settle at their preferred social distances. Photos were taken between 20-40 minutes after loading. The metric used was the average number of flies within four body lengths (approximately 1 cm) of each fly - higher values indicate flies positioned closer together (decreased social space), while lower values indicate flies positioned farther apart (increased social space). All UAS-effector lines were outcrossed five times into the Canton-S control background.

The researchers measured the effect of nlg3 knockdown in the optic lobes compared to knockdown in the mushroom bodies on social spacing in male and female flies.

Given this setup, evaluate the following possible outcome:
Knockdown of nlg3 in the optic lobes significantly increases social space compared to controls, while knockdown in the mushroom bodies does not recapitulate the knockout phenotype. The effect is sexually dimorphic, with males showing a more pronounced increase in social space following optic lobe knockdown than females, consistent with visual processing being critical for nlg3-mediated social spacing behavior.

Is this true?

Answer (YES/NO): YES